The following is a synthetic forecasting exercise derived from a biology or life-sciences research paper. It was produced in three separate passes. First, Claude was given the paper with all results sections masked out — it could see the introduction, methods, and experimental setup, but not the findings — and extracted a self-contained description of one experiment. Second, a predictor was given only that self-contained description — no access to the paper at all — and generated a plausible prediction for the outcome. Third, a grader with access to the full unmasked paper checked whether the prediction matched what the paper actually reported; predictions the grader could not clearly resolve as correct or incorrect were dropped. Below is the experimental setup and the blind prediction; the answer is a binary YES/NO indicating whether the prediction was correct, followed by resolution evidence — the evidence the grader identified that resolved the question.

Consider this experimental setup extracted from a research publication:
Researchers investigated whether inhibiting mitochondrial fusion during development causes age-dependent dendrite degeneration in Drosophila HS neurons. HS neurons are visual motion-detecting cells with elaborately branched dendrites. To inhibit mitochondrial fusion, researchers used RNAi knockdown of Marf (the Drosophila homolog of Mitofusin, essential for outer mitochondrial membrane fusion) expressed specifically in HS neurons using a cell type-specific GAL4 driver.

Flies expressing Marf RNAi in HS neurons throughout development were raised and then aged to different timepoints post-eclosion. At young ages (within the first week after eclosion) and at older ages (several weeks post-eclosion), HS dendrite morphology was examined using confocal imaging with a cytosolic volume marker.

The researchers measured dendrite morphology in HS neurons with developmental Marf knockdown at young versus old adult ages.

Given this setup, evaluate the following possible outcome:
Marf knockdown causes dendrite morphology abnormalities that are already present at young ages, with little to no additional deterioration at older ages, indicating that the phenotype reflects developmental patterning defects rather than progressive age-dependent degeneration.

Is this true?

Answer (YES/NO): NO